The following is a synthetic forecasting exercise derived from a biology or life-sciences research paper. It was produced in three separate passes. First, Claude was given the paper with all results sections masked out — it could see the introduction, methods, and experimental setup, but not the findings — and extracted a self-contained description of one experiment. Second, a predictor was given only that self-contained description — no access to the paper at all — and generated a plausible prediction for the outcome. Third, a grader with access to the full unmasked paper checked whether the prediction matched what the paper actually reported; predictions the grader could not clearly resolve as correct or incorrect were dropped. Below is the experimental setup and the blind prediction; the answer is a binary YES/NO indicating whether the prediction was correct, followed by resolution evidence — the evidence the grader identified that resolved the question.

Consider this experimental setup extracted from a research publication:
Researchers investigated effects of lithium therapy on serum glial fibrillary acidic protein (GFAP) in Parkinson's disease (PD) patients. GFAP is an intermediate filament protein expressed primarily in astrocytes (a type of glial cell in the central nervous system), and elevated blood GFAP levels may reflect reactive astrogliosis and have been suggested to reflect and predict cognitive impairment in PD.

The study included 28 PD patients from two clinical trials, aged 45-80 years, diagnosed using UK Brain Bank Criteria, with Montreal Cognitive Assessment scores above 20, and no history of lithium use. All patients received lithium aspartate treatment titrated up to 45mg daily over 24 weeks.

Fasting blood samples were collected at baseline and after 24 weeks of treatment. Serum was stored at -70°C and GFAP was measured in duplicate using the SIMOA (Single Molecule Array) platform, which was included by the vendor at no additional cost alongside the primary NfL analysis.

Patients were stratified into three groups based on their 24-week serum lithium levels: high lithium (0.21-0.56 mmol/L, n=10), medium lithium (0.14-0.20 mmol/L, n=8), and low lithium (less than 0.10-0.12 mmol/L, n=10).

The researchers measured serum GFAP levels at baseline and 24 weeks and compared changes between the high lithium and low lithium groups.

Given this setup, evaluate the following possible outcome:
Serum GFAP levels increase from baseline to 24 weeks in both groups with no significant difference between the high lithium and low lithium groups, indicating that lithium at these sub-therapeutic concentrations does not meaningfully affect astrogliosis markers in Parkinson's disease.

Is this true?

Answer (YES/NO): NO